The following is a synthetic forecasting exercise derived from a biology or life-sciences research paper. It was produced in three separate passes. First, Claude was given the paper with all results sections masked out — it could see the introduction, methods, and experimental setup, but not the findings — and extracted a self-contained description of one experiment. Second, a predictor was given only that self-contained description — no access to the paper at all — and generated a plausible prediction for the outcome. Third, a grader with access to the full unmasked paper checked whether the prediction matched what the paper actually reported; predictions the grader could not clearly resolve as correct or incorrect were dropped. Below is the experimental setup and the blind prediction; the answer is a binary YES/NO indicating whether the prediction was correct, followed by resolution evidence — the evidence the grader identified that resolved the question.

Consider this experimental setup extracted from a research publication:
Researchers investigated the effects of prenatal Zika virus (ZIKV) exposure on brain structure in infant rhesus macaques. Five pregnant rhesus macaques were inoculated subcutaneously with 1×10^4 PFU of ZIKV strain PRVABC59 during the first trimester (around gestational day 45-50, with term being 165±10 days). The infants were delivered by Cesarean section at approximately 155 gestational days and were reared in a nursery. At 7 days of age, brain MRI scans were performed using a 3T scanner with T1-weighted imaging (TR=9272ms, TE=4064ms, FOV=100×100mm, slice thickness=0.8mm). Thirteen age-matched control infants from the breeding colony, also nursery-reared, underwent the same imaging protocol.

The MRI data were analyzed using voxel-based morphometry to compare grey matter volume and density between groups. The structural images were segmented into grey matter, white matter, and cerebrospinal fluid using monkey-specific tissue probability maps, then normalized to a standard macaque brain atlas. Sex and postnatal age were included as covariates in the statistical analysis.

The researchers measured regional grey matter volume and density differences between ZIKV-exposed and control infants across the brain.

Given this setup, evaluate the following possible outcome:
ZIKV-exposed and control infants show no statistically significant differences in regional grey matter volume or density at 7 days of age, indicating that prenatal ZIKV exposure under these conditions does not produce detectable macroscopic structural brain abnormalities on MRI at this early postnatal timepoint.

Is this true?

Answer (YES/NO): NO